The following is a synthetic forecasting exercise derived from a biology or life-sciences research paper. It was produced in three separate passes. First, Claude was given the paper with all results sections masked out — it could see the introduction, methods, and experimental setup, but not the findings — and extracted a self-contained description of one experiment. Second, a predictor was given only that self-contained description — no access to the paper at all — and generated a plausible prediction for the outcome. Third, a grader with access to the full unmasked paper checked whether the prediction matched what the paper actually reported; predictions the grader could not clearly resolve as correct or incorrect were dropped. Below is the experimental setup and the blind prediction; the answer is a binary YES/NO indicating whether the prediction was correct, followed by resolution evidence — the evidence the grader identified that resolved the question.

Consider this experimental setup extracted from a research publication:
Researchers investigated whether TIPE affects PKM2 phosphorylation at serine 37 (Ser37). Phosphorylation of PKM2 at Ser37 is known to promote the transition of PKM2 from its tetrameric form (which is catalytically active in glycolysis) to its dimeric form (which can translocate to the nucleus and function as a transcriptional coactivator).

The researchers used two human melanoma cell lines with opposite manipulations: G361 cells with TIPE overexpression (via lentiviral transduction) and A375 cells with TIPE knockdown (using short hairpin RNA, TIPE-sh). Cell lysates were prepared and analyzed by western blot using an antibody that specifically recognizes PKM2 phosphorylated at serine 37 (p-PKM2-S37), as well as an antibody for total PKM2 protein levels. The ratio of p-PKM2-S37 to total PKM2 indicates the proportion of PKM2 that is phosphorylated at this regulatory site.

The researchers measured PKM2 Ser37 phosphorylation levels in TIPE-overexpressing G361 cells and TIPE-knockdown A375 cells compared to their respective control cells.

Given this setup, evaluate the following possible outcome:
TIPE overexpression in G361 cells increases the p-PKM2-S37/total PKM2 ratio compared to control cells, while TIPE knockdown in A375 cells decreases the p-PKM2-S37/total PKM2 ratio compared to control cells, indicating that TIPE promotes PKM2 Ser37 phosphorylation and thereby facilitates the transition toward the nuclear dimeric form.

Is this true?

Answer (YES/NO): YES